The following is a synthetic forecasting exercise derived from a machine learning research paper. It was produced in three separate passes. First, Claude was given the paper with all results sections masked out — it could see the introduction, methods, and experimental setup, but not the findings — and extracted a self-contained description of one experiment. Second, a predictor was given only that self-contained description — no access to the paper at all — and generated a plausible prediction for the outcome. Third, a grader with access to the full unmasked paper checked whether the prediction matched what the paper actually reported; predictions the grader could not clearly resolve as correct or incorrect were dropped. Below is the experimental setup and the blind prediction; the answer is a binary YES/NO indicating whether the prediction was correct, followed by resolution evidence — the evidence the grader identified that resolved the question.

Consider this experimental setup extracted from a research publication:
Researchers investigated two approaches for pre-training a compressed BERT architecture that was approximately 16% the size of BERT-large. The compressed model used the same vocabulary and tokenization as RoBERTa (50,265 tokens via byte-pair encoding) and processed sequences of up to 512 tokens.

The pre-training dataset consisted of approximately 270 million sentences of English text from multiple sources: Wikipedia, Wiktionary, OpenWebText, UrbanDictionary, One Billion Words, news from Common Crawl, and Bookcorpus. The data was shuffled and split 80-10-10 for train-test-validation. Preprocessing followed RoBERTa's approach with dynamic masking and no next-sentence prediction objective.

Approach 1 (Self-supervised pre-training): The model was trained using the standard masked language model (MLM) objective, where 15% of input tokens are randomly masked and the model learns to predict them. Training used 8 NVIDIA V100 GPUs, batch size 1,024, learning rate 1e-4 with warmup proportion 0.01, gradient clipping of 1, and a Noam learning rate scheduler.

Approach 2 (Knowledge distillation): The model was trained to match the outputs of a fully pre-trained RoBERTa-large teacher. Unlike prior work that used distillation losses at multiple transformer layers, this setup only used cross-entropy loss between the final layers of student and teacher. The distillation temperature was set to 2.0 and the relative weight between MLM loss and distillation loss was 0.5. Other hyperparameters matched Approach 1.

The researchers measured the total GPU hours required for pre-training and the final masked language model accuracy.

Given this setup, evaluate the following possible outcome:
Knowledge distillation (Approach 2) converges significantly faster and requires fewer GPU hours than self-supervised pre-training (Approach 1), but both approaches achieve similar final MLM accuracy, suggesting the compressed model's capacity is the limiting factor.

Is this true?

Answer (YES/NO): YES